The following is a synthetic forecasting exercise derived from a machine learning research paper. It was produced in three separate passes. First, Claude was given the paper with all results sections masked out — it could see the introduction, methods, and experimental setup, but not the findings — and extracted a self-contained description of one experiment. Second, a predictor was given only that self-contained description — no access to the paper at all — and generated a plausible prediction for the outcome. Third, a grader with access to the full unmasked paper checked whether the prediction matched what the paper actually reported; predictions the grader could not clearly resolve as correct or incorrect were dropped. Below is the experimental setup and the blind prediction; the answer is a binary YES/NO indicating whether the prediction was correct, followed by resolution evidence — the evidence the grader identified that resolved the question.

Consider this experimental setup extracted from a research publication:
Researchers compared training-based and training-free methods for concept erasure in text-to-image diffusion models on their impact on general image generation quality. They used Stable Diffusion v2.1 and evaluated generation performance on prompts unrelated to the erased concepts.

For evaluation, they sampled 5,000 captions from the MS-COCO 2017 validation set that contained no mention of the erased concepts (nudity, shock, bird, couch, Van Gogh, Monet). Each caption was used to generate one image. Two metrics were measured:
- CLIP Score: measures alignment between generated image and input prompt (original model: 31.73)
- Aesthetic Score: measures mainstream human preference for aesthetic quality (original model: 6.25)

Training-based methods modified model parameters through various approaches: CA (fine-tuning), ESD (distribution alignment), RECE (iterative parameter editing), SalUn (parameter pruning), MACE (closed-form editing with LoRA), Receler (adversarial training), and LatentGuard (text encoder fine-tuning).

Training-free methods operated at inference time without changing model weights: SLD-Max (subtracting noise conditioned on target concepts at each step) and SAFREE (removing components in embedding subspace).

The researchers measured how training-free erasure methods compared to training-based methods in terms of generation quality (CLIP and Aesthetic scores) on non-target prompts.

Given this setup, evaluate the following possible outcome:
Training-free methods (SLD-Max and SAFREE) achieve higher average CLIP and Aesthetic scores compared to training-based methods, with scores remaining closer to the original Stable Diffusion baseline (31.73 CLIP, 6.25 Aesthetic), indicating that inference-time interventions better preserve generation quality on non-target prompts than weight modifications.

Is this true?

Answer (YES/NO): NO